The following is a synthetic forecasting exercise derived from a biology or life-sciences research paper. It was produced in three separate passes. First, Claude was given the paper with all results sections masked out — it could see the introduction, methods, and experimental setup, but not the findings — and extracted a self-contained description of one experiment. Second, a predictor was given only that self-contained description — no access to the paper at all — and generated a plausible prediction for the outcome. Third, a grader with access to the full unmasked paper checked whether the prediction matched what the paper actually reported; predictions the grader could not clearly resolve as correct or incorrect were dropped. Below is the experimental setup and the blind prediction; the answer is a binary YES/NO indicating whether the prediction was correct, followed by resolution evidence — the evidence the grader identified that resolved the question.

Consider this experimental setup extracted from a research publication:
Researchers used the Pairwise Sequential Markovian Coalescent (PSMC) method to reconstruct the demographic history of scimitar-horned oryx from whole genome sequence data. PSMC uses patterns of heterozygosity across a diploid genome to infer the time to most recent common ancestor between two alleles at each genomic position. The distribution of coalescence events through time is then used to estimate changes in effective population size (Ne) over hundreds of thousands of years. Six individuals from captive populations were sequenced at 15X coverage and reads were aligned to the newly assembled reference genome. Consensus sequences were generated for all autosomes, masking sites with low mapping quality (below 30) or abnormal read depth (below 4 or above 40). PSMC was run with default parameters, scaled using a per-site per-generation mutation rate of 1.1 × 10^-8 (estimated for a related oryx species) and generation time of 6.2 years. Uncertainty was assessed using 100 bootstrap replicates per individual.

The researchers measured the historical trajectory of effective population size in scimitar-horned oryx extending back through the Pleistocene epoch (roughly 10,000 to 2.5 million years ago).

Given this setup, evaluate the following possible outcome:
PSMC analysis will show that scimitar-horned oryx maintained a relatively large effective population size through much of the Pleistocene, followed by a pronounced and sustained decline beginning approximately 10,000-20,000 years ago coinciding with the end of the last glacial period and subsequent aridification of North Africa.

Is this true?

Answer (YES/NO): NO